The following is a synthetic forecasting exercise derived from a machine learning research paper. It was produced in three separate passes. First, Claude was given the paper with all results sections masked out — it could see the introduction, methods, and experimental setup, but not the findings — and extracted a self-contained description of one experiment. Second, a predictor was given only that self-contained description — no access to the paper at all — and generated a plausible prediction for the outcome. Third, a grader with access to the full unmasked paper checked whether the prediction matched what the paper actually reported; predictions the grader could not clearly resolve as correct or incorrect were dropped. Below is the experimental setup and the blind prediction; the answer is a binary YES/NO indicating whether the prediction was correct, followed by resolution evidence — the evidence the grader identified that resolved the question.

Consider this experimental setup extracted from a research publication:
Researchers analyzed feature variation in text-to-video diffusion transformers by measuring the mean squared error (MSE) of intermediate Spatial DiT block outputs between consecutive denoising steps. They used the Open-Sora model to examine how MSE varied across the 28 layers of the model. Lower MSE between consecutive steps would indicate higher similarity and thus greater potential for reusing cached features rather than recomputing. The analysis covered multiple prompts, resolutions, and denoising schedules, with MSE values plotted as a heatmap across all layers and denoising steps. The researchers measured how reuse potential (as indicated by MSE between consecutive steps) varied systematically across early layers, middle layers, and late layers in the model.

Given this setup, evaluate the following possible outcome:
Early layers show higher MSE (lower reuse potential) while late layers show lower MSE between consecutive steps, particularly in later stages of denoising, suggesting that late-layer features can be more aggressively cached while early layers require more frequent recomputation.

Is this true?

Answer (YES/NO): NO